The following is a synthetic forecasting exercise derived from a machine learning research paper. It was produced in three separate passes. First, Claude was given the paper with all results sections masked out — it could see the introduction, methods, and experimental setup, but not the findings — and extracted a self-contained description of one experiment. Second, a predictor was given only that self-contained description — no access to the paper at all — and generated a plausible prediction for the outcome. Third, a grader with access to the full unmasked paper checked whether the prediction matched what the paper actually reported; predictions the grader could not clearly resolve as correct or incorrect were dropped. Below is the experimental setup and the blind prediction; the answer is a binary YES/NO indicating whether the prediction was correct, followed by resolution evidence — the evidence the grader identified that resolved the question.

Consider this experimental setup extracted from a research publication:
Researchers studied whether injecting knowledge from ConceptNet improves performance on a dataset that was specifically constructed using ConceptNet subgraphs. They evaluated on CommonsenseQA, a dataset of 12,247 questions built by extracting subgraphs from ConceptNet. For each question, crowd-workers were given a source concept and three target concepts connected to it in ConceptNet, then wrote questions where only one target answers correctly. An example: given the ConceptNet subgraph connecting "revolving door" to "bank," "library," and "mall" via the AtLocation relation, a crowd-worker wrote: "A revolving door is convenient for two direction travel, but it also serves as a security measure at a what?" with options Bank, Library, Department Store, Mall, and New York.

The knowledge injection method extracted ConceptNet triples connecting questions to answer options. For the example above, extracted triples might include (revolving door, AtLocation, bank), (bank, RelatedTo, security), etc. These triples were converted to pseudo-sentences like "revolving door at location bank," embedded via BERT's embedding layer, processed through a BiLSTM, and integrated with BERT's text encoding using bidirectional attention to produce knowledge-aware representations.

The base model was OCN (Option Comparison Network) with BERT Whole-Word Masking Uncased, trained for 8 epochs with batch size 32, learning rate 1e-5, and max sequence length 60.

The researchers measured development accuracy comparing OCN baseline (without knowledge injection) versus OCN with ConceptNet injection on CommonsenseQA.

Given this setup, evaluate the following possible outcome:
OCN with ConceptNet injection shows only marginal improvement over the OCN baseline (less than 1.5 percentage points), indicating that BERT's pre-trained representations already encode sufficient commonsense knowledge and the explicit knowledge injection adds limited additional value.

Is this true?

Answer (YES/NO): NO